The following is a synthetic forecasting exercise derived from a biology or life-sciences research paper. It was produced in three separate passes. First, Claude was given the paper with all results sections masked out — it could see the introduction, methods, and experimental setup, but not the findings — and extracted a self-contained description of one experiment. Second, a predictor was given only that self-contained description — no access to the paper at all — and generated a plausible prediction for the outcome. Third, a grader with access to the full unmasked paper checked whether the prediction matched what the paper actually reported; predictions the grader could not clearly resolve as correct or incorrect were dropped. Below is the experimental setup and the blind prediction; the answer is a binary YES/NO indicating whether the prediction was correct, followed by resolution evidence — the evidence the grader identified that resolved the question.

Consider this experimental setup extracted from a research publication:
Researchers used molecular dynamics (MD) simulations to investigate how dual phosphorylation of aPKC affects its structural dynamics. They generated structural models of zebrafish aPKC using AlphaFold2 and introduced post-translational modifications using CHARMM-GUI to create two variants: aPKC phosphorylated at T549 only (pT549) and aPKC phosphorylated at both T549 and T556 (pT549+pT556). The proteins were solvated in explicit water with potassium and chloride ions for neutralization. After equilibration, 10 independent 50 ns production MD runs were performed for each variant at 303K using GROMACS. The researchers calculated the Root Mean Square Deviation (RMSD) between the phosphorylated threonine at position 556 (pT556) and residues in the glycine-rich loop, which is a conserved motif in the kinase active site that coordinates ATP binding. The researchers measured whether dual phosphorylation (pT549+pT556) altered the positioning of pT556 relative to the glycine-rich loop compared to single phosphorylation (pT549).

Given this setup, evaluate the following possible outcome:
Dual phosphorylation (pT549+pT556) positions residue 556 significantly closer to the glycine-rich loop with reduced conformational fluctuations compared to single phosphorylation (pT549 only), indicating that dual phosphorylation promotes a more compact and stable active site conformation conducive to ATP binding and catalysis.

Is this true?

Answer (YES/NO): NO